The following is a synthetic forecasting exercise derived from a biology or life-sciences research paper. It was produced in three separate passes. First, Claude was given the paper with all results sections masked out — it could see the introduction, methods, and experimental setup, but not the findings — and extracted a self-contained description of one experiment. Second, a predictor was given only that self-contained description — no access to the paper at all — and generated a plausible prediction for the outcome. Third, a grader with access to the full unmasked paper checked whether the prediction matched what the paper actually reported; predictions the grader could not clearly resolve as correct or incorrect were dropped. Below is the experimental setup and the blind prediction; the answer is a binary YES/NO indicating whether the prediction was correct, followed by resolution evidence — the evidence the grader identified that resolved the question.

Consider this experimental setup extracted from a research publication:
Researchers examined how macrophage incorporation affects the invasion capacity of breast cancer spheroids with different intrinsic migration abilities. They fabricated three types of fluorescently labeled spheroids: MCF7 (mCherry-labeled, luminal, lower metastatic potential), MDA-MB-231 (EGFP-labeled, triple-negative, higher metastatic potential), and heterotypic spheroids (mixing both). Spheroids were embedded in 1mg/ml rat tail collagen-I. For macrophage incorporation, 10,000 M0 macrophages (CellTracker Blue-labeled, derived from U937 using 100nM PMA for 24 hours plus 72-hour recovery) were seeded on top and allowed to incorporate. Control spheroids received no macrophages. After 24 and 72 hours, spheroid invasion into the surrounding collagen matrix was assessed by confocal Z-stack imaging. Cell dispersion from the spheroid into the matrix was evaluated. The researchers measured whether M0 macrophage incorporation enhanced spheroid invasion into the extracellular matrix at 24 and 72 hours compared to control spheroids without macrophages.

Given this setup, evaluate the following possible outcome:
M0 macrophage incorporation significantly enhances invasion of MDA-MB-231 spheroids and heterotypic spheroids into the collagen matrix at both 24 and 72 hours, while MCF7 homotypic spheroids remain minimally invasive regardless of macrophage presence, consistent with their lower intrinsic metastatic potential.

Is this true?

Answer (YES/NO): YES